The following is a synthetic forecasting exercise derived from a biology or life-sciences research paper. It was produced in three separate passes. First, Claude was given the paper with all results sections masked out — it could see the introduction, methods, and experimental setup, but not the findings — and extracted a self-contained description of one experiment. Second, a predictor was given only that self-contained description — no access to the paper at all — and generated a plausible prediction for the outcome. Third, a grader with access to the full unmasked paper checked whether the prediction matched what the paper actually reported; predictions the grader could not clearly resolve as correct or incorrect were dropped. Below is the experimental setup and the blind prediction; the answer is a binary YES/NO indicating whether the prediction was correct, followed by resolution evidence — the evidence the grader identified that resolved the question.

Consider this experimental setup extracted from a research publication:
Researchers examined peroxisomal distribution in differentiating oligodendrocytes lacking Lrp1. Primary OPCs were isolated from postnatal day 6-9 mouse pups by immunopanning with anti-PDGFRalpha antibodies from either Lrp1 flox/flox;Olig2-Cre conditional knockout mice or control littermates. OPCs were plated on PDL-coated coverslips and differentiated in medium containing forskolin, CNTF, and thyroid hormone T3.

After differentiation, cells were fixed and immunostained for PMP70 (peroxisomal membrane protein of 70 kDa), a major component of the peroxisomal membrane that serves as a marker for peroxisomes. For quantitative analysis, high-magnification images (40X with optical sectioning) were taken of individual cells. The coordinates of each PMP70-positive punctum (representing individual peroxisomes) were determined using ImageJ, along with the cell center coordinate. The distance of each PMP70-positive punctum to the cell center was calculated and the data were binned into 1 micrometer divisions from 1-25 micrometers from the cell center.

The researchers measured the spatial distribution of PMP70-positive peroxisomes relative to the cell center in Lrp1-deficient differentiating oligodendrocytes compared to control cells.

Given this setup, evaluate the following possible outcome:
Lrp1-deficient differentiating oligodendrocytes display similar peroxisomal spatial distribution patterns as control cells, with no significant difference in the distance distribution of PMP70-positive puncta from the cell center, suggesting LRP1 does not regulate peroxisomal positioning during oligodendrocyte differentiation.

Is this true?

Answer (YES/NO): NO